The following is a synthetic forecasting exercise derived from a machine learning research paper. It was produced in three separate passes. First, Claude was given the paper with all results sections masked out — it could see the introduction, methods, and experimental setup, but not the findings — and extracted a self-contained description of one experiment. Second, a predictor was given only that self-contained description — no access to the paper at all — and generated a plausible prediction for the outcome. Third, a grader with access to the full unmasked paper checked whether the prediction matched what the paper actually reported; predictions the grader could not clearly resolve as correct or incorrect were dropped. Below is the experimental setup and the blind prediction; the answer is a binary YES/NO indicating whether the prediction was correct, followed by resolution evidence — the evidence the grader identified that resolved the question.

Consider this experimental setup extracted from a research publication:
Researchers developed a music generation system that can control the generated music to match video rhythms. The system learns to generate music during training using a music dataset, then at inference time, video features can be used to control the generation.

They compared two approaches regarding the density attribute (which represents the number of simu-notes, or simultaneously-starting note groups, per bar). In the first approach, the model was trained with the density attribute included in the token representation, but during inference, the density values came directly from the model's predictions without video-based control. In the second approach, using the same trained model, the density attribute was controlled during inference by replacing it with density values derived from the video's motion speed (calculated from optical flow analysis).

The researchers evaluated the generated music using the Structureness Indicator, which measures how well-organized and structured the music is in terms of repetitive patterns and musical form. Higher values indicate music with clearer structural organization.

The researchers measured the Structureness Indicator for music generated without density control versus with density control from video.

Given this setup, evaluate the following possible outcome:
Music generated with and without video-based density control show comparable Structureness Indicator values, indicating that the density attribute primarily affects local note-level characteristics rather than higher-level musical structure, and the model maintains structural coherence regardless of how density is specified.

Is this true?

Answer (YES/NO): NO